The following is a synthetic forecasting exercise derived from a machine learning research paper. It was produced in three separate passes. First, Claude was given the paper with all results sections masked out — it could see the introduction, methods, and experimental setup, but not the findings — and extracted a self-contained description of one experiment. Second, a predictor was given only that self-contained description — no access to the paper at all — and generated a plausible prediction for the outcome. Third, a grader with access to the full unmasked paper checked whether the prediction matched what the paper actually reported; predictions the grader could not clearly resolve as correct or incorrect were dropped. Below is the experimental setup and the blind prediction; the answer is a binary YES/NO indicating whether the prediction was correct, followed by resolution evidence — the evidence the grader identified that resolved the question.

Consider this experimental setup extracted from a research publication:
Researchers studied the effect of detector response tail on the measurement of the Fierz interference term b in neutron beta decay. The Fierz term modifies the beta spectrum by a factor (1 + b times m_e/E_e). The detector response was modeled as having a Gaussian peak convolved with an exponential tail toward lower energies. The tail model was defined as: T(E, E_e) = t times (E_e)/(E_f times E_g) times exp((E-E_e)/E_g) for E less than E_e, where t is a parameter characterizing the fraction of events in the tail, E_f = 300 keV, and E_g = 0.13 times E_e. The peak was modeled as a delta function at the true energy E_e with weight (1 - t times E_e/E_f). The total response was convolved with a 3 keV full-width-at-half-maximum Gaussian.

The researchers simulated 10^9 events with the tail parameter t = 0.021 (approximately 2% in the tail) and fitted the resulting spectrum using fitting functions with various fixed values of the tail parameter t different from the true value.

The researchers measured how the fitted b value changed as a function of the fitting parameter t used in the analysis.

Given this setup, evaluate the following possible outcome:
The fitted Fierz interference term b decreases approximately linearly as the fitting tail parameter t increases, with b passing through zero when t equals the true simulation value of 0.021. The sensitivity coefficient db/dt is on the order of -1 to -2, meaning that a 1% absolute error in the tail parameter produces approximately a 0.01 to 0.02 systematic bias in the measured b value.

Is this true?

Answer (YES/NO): NO